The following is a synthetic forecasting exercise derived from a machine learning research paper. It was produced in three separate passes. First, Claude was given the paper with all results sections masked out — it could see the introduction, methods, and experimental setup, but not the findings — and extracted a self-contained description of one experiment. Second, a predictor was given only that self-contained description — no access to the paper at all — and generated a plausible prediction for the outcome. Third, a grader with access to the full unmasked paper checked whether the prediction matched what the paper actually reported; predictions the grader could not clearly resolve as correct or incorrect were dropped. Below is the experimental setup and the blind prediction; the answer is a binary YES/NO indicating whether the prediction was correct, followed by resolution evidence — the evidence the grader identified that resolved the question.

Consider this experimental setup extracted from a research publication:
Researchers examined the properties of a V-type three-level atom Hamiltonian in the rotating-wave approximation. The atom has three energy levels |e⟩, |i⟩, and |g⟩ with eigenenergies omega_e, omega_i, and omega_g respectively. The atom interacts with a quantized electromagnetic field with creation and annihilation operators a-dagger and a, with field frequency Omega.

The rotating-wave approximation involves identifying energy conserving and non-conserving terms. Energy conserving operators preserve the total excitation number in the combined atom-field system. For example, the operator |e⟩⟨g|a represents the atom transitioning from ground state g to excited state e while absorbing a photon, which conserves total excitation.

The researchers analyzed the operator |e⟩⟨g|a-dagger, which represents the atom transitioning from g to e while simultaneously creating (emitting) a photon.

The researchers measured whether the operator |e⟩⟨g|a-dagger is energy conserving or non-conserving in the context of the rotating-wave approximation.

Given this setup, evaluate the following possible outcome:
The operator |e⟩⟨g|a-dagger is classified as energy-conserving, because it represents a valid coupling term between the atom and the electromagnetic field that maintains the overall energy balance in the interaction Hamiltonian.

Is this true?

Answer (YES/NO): NO